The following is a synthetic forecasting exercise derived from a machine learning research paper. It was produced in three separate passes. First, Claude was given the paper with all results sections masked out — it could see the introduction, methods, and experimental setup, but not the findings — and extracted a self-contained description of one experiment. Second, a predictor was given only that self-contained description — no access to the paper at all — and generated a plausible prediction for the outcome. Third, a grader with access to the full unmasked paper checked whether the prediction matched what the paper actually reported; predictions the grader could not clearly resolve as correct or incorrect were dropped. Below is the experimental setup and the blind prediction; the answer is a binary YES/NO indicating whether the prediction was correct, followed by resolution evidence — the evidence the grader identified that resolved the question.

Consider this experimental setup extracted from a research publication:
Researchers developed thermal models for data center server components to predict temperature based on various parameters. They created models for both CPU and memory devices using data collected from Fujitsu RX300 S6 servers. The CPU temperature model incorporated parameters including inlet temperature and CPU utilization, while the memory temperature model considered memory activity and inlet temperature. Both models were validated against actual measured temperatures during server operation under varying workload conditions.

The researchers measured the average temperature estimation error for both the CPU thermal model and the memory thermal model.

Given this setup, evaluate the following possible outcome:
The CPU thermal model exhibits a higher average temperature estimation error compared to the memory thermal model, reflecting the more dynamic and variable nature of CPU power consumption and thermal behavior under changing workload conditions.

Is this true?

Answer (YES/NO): YES